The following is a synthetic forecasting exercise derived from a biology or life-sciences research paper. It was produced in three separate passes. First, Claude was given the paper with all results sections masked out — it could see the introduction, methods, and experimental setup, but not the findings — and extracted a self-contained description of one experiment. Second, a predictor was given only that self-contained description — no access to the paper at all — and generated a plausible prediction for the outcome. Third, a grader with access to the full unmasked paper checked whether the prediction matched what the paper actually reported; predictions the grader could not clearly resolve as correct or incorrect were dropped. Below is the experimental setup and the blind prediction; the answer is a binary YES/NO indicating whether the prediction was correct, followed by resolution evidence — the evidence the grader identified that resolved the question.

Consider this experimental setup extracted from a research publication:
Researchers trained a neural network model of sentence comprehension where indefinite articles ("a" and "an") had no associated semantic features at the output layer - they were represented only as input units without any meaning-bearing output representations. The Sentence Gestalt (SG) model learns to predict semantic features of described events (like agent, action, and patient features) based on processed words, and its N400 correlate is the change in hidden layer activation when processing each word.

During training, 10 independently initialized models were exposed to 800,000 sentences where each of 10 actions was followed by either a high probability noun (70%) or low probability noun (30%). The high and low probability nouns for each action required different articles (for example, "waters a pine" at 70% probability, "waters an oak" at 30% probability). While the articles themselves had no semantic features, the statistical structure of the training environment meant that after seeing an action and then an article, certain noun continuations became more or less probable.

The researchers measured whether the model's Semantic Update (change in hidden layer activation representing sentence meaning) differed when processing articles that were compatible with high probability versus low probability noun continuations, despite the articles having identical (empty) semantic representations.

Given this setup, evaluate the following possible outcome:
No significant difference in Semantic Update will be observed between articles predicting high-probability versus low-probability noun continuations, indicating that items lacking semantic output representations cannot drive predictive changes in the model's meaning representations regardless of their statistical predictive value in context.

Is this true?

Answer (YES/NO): NO